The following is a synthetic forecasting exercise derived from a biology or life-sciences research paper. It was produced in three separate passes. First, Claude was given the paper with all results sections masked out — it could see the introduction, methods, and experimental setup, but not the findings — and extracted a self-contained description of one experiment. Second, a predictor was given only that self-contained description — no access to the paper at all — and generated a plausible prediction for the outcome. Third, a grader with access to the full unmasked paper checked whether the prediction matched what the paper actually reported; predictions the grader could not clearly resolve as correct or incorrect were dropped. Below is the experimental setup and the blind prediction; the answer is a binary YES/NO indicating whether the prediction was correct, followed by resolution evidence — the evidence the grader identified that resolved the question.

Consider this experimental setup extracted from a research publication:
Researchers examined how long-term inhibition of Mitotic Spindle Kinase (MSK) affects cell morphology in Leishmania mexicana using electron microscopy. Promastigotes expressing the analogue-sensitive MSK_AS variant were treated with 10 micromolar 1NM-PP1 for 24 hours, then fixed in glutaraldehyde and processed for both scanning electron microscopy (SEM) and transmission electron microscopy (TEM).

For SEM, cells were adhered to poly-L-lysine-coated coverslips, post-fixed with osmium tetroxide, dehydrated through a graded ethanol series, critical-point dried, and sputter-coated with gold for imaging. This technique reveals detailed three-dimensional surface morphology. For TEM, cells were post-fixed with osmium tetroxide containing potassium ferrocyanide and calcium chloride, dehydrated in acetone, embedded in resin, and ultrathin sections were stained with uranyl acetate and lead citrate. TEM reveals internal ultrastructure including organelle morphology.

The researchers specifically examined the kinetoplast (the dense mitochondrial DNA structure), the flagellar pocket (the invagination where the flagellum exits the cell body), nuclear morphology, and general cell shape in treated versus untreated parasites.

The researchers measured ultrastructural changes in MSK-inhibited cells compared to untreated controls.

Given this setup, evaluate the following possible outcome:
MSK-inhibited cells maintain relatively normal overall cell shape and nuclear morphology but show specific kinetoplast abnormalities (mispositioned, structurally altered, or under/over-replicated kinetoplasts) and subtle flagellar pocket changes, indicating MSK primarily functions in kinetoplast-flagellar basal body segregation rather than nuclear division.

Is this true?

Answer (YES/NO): NO